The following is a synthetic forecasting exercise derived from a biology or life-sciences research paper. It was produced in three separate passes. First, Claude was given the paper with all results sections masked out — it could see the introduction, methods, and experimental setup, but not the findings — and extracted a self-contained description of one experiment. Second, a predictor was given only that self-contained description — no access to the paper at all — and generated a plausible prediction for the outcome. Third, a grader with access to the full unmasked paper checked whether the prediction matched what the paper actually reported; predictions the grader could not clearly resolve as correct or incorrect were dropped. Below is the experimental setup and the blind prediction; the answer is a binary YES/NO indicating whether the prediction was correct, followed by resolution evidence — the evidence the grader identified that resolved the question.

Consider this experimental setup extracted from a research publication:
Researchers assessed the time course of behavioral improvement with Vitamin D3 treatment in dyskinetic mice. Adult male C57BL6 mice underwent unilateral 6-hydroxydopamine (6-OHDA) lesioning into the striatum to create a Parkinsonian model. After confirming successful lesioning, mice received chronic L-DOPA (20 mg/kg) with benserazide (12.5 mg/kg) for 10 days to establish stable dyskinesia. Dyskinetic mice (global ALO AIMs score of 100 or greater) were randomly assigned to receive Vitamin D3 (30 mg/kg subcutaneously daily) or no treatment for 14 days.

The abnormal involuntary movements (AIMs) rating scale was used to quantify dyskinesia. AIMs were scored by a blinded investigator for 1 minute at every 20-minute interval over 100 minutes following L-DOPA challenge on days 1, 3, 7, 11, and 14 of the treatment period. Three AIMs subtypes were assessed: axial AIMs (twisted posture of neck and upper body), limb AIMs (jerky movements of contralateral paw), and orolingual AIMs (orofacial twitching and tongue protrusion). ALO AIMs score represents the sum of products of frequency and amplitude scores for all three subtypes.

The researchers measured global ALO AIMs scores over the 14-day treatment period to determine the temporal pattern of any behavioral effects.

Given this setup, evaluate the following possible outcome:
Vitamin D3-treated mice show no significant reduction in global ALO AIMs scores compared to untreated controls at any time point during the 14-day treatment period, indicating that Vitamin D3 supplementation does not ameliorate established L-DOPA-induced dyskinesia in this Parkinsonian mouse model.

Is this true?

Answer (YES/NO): NO